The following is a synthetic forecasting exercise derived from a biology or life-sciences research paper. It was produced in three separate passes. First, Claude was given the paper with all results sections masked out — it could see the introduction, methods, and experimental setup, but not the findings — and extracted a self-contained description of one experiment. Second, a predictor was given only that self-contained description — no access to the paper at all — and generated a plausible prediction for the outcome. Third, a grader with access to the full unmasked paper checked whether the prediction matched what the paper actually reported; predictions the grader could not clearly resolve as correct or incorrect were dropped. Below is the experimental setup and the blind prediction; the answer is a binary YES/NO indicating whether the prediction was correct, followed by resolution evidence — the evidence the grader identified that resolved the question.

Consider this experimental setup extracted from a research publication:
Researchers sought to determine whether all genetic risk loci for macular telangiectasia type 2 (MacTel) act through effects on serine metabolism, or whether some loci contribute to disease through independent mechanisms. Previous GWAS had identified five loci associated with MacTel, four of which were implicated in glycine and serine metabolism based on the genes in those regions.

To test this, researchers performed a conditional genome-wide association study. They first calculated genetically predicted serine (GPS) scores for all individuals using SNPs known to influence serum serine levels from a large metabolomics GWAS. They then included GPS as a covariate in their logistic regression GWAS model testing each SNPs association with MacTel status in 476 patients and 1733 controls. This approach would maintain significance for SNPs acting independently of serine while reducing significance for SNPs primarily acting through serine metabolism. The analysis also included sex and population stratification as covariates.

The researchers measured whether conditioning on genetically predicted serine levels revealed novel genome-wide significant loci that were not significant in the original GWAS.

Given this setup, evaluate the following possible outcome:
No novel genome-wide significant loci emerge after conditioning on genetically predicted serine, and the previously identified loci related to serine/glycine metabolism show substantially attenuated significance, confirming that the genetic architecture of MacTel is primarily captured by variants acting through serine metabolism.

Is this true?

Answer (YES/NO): NO